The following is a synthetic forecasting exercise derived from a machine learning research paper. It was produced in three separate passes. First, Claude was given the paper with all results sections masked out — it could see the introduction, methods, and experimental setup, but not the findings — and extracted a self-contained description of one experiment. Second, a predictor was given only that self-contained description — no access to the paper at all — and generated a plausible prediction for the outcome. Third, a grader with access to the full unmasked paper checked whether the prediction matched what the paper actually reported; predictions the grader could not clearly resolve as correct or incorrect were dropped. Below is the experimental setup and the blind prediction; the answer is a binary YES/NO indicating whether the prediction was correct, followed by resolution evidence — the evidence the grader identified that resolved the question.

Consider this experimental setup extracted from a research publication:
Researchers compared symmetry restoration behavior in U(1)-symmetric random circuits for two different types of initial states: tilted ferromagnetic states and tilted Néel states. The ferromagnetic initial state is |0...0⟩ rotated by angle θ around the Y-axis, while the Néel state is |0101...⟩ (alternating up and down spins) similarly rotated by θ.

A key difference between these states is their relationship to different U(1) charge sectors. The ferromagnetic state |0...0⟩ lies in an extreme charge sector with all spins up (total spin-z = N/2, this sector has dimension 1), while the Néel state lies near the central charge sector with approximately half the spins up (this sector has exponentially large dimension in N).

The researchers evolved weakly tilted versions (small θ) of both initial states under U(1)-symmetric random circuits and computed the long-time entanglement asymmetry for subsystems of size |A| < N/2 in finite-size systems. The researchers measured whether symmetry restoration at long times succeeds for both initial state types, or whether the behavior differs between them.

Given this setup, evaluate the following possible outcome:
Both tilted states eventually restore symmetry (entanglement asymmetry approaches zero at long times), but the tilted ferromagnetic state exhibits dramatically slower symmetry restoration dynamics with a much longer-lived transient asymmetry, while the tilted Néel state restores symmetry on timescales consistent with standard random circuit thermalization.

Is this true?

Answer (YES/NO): NO